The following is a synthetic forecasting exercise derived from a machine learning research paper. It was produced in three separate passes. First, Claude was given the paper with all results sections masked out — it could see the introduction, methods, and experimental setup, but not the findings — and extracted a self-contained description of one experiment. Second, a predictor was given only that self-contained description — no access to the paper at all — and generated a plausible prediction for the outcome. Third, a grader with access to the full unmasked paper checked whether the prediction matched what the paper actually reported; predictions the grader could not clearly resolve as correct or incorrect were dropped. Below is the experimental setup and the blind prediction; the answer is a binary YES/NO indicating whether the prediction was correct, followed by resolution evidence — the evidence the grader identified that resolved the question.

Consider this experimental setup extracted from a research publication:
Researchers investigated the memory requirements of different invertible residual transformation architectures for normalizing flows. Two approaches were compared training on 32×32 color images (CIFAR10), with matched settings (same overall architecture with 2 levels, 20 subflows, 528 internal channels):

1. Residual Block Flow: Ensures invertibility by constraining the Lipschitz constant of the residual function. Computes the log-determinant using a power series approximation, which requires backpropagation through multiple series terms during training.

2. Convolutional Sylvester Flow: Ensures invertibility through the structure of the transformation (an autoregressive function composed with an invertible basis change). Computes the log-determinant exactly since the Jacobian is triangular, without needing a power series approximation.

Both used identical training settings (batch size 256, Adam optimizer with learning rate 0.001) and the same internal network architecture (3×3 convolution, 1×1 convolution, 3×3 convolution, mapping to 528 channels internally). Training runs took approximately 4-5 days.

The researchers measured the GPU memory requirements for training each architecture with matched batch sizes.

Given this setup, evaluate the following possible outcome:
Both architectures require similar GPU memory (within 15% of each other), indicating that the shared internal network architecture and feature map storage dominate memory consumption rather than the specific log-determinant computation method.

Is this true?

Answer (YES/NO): NO